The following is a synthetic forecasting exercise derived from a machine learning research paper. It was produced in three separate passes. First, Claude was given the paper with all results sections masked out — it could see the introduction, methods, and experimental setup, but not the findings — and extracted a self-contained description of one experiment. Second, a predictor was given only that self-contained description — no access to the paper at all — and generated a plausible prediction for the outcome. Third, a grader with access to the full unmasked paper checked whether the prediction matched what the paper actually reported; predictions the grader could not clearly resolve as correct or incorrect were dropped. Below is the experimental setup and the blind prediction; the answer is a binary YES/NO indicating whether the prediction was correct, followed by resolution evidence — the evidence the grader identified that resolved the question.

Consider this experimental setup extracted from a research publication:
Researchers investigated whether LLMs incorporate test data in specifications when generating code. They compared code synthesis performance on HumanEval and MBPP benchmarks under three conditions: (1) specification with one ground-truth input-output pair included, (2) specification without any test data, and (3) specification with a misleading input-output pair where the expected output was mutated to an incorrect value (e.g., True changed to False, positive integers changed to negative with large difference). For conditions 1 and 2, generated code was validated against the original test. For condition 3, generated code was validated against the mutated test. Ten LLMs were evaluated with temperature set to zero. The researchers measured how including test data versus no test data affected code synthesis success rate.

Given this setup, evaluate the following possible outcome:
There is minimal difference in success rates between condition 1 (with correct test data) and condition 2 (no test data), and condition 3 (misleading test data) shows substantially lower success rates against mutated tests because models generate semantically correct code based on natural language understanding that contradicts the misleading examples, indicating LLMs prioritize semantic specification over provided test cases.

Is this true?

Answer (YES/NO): NO